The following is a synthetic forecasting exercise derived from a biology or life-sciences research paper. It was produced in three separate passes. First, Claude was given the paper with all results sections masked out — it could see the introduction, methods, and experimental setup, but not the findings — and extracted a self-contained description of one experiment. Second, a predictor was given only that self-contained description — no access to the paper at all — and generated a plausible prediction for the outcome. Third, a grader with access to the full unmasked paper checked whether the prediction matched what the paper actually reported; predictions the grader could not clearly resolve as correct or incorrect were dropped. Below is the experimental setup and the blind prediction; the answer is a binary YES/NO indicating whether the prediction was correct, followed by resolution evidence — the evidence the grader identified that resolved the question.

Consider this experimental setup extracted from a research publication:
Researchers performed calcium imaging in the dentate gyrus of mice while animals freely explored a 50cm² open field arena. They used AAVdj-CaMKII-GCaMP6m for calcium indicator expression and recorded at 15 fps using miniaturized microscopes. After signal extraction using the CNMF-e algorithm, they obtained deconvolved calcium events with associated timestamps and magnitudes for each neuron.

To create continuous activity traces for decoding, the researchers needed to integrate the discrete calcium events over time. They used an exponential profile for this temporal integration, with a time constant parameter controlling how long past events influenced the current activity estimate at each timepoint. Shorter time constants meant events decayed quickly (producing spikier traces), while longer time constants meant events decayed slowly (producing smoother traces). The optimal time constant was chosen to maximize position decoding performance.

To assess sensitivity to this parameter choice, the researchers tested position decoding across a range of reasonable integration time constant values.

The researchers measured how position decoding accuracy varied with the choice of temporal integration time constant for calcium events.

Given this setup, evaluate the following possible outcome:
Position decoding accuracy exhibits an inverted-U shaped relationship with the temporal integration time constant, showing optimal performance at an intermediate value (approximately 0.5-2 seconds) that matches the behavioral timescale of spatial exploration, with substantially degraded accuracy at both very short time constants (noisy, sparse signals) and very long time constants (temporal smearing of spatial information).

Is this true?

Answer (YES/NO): NO